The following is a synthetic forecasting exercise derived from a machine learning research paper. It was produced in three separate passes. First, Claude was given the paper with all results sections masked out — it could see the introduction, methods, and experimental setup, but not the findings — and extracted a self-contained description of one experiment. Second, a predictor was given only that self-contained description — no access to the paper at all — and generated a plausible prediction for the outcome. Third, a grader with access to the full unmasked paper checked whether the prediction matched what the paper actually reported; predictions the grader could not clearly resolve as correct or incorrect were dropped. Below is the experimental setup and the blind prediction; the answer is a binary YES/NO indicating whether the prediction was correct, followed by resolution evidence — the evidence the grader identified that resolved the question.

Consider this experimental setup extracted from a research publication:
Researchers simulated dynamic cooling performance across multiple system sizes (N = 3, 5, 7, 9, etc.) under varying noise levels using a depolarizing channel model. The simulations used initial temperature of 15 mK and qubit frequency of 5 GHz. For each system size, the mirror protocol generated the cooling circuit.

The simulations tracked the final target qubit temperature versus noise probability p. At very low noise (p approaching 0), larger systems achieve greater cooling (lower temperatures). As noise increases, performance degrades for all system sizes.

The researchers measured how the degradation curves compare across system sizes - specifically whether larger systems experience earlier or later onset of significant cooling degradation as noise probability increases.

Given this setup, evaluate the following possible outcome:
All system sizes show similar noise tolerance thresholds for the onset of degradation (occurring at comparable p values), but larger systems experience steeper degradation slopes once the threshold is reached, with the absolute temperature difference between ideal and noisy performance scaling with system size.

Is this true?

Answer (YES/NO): NO